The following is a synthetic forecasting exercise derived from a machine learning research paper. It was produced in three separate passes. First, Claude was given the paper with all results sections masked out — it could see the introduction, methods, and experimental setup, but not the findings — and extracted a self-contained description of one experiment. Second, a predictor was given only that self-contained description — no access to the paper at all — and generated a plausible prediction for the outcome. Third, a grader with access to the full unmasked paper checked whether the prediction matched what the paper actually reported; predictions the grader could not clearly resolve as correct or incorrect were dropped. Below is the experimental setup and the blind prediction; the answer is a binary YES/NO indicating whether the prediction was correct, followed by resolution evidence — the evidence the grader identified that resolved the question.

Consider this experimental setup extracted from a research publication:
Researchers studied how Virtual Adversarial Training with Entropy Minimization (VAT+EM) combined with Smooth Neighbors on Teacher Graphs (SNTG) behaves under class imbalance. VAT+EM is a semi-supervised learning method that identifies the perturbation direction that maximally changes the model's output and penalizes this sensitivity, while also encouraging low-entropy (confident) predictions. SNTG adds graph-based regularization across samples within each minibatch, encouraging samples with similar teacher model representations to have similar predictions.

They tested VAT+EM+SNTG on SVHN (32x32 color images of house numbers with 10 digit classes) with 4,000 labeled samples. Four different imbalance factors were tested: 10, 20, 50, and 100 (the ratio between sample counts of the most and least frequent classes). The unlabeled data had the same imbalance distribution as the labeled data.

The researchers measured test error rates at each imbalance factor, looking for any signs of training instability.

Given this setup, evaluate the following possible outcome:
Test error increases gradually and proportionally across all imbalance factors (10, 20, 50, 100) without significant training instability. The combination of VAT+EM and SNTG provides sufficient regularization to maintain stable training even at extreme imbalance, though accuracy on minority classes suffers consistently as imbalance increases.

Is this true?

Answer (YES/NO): NO